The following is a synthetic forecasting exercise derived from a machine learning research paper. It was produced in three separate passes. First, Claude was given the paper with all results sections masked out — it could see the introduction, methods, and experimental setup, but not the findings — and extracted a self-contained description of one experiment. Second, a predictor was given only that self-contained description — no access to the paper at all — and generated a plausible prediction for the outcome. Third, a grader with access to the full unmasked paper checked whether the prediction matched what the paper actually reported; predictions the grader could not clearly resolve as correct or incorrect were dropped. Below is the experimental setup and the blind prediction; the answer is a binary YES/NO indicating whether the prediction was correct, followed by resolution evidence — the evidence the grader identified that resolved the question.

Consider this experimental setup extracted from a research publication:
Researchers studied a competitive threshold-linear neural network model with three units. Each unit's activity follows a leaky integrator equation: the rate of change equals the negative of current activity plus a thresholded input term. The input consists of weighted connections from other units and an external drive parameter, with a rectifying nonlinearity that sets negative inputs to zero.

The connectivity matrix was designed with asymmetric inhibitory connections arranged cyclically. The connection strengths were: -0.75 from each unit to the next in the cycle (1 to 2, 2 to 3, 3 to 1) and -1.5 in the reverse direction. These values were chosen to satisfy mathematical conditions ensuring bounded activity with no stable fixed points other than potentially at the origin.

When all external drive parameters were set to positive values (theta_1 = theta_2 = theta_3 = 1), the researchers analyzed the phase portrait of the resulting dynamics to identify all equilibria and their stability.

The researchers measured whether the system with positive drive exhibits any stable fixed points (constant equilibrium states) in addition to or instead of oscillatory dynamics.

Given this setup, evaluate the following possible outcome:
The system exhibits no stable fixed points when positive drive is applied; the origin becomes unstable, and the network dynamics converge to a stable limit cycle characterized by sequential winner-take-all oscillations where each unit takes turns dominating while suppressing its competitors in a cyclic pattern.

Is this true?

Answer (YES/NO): YES